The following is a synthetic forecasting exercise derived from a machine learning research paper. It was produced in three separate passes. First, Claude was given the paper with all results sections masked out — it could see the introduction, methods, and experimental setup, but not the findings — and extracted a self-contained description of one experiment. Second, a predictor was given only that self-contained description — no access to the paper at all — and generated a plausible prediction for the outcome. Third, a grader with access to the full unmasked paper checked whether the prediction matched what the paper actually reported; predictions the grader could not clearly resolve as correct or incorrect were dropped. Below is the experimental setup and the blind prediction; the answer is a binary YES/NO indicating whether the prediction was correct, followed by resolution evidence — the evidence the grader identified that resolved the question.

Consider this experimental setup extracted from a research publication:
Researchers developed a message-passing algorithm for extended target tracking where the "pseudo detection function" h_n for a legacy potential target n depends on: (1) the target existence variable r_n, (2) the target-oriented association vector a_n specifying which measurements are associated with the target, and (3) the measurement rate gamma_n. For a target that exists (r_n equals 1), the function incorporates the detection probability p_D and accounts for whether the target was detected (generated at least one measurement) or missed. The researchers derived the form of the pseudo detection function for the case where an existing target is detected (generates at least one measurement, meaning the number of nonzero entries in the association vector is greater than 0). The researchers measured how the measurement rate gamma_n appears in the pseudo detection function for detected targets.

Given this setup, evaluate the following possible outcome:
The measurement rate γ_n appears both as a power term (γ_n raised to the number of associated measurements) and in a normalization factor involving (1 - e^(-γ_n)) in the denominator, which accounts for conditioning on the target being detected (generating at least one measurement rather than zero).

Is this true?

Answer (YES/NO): NO